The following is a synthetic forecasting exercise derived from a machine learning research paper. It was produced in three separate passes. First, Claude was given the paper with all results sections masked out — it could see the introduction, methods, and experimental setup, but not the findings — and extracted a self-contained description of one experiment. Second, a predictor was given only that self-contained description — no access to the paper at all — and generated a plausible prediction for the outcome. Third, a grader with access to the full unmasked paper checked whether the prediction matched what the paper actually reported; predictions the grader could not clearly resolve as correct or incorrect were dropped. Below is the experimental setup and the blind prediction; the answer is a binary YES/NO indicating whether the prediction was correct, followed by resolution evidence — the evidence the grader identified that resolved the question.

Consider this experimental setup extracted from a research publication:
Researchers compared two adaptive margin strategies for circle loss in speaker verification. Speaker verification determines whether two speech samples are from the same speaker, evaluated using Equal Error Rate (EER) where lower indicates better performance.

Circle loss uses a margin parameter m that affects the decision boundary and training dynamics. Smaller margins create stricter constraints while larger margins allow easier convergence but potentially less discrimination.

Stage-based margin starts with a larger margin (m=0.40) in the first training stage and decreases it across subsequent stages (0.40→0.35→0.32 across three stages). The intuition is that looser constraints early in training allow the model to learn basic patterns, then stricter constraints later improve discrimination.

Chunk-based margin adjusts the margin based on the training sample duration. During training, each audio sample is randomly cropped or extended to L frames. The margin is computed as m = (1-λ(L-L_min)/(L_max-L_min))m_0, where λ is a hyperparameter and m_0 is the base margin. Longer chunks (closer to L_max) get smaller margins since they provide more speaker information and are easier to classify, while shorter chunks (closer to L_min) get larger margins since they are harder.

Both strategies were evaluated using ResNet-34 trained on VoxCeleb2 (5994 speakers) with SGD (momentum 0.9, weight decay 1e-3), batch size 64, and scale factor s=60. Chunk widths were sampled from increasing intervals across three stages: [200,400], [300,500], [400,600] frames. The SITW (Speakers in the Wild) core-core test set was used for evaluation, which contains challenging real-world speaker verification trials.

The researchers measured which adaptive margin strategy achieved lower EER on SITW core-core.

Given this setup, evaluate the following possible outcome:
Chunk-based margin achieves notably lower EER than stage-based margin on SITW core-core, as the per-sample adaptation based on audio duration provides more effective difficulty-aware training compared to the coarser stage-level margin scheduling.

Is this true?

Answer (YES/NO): NO